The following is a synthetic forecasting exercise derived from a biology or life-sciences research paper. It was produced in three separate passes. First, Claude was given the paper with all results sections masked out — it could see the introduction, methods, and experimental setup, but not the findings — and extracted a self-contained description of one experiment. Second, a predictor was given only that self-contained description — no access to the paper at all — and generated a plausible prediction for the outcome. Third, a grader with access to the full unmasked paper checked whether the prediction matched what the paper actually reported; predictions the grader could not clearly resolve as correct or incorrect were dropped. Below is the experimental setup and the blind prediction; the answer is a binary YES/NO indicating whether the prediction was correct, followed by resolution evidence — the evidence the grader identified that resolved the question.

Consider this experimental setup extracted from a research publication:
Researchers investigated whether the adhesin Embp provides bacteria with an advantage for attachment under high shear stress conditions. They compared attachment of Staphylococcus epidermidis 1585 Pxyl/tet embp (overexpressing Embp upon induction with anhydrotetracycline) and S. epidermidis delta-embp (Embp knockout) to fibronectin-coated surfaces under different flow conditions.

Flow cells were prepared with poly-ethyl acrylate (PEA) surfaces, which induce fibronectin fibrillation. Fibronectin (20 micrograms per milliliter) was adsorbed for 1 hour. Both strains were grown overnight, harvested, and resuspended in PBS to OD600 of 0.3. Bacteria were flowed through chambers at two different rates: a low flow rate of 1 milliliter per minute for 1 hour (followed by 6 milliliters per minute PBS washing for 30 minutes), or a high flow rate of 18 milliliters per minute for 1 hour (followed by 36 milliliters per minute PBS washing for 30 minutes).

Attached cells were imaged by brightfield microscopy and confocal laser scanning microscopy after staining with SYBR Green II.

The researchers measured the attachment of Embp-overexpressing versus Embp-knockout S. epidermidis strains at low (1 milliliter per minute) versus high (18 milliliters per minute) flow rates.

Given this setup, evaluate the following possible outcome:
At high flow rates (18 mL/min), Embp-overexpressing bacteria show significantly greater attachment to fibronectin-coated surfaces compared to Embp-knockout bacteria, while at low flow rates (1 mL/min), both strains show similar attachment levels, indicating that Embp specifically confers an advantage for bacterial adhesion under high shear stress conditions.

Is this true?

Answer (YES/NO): YES